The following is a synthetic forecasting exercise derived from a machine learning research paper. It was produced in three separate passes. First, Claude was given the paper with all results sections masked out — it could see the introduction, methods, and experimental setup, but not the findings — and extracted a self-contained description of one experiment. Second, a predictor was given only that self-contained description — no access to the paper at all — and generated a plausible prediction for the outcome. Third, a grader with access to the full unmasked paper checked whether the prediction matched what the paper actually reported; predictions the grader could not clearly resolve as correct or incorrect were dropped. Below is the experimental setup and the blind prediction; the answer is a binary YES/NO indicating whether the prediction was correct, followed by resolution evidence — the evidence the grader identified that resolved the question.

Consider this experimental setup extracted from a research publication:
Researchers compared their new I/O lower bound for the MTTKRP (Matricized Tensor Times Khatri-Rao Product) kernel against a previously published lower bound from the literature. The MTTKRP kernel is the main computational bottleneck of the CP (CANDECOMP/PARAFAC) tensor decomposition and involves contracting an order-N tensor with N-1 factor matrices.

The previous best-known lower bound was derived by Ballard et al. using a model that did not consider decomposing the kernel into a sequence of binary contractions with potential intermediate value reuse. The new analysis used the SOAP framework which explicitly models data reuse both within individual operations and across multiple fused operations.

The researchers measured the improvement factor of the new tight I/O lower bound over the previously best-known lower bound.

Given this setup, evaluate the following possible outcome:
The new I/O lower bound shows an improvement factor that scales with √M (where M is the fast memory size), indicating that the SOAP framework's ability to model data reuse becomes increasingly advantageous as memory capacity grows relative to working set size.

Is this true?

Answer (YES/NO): NO